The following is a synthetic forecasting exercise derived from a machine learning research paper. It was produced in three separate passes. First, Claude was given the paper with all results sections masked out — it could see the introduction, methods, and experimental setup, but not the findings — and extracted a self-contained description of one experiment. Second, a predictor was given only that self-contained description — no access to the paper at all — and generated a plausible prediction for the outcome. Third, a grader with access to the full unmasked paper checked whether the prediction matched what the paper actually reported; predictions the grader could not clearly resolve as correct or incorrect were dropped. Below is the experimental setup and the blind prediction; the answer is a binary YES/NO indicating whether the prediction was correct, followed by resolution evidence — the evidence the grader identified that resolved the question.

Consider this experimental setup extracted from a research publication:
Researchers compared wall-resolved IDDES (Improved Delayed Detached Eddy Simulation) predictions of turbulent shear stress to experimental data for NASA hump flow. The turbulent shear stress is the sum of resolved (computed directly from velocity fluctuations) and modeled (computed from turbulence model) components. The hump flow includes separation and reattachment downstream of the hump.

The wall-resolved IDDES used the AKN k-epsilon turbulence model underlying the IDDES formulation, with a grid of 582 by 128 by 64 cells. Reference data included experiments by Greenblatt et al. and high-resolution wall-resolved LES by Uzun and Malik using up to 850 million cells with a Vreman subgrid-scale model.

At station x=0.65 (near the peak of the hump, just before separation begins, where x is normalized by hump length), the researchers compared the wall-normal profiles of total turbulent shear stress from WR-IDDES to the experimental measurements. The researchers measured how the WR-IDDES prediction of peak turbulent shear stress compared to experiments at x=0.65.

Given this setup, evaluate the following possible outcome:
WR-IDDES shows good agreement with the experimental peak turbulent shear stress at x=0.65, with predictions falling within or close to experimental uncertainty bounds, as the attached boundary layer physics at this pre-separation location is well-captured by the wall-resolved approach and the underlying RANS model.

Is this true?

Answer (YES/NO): NO